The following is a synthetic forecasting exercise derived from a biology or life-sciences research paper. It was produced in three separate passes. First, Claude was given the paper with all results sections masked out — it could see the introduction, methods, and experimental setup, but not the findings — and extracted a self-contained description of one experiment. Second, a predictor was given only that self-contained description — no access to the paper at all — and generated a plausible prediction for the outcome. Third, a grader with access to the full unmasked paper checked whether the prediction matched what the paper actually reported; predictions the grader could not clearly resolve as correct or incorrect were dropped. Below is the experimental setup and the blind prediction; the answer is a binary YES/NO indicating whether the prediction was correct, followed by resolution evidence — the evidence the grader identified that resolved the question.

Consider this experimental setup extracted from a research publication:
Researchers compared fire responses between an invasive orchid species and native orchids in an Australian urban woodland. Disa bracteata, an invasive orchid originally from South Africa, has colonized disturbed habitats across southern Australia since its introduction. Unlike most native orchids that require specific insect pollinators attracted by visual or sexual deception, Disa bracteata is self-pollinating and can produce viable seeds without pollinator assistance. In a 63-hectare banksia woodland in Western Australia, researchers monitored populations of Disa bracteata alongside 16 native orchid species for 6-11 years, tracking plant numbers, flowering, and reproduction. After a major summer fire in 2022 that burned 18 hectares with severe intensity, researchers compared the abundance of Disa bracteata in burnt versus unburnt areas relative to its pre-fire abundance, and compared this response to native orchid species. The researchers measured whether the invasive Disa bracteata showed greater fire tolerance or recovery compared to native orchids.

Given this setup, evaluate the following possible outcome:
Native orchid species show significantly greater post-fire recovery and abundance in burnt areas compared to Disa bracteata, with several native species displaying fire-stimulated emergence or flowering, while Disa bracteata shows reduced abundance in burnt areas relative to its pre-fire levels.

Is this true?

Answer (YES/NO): YES